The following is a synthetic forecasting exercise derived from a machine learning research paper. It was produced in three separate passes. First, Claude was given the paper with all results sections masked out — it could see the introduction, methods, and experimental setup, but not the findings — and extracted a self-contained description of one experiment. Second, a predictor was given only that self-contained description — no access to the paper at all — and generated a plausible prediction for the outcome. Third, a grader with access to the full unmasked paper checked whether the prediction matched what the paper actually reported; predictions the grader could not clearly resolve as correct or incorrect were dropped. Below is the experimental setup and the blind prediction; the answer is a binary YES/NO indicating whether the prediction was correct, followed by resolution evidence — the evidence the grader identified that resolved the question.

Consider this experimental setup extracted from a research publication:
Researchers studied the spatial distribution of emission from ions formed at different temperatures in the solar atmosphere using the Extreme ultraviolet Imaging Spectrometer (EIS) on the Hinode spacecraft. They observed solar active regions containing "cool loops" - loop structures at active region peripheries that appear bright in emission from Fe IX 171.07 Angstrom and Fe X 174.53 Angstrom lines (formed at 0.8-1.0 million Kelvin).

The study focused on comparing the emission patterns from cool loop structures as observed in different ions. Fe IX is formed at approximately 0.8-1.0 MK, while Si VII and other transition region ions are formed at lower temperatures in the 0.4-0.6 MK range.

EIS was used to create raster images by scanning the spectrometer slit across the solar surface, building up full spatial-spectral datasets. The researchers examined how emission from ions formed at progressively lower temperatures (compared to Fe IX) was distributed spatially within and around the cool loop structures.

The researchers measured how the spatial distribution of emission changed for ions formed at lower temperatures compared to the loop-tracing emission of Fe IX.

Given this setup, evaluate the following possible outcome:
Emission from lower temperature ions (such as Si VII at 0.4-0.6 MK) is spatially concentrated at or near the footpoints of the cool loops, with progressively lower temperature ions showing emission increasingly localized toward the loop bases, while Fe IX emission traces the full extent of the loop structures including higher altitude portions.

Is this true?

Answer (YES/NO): YES